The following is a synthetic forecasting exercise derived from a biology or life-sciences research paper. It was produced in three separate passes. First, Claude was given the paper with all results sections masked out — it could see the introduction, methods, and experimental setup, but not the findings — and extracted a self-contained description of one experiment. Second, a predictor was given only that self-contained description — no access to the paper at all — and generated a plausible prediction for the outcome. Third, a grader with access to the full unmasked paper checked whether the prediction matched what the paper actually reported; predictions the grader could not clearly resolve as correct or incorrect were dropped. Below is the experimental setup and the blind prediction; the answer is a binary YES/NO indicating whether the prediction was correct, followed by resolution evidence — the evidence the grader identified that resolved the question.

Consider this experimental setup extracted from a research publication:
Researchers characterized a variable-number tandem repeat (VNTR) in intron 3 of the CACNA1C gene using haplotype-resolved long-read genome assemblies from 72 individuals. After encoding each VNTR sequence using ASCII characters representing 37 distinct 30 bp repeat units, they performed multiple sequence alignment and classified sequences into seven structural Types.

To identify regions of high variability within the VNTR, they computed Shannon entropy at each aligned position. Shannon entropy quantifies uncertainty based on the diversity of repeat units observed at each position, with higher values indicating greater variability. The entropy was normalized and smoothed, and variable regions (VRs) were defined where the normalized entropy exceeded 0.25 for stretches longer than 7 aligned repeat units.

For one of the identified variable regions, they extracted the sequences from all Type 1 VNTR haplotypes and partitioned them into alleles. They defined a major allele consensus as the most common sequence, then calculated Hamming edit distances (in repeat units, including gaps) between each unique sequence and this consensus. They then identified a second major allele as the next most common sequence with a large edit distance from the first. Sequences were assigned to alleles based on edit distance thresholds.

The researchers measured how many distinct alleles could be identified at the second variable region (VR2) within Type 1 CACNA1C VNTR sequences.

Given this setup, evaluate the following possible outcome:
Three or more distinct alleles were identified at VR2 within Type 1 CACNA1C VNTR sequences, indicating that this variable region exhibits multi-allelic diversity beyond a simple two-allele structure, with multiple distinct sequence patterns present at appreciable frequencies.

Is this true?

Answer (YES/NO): YES